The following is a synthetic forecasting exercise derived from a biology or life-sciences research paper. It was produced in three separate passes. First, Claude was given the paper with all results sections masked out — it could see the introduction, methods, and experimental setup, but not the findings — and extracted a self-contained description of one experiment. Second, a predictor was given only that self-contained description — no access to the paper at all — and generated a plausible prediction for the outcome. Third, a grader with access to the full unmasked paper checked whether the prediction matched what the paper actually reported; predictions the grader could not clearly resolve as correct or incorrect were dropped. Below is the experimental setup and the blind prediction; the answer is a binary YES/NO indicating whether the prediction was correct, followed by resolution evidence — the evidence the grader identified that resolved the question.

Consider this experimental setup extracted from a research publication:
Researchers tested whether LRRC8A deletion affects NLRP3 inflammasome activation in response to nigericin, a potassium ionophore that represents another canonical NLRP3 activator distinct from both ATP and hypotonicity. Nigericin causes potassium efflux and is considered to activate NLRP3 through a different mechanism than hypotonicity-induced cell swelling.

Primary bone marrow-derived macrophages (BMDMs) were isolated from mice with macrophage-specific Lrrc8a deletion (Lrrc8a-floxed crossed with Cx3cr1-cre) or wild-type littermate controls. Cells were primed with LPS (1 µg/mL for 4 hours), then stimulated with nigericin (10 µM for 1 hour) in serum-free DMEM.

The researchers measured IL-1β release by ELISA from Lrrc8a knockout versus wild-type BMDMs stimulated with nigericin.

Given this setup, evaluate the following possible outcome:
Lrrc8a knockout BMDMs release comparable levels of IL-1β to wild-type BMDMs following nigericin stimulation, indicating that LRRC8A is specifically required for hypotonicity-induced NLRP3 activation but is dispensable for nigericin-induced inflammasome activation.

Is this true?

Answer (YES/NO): YES